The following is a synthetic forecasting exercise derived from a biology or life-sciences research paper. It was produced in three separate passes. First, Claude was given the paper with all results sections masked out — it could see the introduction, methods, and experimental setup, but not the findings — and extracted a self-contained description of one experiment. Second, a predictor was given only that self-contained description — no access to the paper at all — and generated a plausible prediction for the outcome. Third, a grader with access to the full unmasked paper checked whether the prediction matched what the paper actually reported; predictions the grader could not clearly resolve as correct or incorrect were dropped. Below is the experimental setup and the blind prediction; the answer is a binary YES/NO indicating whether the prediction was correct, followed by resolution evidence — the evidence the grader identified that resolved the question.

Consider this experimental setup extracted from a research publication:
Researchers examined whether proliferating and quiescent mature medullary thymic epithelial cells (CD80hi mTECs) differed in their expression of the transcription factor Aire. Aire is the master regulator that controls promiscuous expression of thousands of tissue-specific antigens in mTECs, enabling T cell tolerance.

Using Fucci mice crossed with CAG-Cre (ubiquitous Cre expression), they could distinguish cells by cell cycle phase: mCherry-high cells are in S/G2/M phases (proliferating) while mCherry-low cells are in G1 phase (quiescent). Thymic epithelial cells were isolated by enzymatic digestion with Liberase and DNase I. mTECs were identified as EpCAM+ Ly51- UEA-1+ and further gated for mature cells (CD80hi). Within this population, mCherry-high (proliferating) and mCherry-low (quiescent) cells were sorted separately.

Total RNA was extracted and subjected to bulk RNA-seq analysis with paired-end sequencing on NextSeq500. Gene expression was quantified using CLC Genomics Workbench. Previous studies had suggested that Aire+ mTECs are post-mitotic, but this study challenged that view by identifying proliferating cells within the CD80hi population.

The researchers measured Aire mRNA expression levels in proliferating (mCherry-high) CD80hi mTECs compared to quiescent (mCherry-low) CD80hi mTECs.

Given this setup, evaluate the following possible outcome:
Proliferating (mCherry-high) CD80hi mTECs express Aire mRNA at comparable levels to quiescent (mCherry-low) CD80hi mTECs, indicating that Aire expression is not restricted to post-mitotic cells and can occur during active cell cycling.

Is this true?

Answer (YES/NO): YES